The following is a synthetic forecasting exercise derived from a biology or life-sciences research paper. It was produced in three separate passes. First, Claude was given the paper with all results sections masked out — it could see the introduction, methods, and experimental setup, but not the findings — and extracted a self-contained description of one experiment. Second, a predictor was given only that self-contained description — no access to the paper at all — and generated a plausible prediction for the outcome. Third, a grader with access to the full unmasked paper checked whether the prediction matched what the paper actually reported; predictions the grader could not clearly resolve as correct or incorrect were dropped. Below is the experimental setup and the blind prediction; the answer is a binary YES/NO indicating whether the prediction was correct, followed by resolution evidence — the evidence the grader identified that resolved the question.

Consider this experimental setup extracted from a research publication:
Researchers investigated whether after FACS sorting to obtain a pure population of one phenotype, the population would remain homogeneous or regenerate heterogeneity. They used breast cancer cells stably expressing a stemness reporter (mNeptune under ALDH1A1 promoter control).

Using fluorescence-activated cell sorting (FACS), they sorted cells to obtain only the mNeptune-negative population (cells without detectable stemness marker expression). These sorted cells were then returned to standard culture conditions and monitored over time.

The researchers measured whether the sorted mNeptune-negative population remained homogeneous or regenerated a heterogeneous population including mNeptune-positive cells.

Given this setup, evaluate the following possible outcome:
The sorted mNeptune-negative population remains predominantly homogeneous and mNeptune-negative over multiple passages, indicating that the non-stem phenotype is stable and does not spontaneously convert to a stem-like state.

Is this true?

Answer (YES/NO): NO